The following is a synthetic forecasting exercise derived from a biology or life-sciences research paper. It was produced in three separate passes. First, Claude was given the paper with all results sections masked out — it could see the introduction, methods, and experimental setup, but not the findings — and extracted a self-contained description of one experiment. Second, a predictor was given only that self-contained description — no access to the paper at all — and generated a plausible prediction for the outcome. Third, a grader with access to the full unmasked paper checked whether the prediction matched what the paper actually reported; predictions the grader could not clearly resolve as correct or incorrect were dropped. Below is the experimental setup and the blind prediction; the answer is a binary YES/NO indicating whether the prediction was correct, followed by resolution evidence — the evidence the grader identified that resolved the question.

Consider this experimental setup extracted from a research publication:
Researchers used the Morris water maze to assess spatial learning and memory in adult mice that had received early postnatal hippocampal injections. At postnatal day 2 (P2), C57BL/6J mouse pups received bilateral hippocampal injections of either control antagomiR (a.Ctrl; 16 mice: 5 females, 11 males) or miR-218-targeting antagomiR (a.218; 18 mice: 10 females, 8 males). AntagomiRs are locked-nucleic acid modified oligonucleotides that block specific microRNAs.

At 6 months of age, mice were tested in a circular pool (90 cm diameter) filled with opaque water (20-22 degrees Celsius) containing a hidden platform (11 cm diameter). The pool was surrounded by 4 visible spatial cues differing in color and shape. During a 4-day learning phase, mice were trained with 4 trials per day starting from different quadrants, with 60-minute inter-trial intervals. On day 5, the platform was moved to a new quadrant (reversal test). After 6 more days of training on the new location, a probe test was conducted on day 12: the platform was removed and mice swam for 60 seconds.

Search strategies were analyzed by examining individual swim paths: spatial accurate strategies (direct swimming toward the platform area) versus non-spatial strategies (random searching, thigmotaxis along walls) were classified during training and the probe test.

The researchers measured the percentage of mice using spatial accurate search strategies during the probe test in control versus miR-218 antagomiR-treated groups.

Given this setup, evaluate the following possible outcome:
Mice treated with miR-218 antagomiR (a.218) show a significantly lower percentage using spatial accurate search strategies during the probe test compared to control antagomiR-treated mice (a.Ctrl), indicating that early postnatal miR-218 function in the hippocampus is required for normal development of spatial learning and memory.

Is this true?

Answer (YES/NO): YES